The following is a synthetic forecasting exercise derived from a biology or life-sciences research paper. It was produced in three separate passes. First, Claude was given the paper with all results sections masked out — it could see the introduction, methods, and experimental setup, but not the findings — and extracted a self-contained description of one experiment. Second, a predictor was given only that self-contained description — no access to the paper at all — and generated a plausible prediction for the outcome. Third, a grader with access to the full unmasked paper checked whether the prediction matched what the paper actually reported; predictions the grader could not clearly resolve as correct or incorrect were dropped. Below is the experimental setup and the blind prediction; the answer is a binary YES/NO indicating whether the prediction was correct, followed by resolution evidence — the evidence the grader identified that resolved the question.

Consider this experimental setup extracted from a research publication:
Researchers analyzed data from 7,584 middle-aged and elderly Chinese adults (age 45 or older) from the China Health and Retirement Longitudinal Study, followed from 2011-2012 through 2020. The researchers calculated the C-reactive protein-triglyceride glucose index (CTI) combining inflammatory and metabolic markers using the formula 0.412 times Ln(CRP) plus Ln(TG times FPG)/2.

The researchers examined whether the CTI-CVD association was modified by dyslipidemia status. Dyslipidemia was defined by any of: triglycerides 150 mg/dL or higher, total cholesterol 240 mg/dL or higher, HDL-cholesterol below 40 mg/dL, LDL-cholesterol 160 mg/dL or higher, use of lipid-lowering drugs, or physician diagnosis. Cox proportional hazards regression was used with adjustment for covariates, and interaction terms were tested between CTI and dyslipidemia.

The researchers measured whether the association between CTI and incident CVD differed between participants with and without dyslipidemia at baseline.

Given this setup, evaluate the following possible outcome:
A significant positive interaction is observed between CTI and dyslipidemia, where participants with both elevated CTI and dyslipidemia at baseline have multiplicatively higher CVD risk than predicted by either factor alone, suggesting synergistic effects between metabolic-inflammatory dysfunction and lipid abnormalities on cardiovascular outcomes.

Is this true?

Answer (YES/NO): NO